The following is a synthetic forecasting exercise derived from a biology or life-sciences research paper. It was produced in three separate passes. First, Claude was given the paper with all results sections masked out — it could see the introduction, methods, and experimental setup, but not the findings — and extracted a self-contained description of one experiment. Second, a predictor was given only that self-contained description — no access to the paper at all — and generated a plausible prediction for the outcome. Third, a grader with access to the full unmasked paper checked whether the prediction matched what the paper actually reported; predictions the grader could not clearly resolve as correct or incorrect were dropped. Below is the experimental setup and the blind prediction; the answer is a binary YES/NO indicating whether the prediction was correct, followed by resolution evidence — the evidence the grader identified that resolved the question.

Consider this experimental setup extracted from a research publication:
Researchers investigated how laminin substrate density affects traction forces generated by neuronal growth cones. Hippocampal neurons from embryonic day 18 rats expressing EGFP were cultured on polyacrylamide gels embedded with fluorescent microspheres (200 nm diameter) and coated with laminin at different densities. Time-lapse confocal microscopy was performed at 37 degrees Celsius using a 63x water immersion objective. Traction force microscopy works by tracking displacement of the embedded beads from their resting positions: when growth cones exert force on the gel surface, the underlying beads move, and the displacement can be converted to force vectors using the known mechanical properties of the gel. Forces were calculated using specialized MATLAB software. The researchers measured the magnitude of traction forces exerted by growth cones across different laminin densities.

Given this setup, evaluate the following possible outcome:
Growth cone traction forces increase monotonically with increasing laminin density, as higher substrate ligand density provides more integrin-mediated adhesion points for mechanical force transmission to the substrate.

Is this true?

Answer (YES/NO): NO